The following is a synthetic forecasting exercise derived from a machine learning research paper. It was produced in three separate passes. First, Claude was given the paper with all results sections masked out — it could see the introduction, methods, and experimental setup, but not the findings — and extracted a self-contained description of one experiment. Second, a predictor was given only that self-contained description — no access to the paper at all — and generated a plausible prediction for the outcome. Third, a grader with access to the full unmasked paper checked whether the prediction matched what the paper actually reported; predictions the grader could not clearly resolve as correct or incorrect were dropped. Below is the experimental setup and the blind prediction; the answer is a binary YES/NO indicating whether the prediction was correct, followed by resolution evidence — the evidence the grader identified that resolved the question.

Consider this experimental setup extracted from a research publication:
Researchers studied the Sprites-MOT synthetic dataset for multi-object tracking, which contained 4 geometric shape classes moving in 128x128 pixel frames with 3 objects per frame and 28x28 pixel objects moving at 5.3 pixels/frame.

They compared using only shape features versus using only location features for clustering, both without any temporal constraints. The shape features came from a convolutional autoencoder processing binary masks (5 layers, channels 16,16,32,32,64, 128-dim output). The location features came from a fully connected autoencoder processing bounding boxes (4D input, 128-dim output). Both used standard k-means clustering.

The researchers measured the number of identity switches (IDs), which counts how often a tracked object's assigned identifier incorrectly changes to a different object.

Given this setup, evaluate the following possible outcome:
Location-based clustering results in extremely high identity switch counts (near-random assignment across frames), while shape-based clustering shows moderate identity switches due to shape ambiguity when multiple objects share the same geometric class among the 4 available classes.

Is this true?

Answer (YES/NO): NO